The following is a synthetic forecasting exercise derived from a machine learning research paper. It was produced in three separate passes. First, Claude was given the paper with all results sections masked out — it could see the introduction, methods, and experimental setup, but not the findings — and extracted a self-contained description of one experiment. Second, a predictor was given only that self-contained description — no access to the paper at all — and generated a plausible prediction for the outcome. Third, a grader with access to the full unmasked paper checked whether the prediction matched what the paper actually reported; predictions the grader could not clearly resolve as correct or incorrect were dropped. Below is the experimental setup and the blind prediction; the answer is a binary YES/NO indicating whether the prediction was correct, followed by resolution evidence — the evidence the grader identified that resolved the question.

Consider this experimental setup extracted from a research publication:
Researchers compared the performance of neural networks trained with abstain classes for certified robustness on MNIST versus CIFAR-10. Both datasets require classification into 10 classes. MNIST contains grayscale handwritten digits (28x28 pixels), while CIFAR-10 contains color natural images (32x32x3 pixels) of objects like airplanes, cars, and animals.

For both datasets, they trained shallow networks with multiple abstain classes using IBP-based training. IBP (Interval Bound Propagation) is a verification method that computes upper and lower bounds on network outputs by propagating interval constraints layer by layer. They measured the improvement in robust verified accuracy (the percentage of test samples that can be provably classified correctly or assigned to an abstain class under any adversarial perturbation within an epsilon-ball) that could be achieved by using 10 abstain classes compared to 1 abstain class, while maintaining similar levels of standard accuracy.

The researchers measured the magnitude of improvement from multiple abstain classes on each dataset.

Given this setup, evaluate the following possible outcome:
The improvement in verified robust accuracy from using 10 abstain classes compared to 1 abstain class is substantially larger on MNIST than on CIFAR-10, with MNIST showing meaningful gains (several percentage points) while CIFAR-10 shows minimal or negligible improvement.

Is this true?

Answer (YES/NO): NO